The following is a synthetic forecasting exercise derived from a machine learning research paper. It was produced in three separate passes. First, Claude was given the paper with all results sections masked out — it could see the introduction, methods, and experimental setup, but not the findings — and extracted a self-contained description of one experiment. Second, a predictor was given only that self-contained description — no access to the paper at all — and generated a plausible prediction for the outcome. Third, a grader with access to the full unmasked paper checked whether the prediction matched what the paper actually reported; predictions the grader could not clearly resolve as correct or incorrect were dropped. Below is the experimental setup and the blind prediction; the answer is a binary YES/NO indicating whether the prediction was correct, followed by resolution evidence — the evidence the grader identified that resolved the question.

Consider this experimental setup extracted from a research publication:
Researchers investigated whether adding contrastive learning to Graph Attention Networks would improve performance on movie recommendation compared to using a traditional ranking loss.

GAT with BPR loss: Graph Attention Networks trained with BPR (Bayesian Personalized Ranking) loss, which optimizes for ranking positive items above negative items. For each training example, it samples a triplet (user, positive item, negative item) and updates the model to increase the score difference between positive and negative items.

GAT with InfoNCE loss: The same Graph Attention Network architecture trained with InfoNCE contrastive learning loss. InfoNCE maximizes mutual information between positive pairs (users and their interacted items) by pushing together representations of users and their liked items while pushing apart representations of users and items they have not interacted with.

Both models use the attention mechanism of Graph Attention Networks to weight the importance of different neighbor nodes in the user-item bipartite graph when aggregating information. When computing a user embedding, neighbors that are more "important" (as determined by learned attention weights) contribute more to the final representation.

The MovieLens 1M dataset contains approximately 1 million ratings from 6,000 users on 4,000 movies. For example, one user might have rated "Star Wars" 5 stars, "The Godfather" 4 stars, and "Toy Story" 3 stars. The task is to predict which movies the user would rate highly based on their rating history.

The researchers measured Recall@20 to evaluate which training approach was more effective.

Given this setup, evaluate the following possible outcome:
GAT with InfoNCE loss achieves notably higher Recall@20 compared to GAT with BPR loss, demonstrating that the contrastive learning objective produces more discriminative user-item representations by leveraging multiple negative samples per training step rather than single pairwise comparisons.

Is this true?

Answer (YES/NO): NO